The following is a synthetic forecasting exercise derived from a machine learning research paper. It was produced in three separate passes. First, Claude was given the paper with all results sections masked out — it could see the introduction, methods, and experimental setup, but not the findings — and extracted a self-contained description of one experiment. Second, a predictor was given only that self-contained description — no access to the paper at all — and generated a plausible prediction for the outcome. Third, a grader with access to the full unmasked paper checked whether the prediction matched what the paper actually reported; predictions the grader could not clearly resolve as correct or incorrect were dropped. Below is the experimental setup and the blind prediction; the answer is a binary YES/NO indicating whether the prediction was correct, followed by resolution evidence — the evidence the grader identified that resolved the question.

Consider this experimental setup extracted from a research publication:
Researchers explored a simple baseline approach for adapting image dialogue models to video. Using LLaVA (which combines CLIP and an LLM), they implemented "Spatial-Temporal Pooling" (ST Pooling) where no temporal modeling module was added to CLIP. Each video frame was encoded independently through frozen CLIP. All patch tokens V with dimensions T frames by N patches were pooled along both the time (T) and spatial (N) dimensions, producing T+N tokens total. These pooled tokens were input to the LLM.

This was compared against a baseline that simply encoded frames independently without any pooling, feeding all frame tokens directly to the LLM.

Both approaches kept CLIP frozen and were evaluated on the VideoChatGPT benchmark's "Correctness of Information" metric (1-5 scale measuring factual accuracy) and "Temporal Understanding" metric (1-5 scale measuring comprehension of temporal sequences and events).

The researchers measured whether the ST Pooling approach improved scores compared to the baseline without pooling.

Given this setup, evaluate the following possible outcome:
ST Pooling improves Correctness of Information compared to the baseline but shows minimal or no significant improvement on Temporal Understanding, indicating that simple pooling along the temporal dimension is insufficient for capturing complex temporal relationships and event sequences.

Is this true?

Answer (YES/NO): NO